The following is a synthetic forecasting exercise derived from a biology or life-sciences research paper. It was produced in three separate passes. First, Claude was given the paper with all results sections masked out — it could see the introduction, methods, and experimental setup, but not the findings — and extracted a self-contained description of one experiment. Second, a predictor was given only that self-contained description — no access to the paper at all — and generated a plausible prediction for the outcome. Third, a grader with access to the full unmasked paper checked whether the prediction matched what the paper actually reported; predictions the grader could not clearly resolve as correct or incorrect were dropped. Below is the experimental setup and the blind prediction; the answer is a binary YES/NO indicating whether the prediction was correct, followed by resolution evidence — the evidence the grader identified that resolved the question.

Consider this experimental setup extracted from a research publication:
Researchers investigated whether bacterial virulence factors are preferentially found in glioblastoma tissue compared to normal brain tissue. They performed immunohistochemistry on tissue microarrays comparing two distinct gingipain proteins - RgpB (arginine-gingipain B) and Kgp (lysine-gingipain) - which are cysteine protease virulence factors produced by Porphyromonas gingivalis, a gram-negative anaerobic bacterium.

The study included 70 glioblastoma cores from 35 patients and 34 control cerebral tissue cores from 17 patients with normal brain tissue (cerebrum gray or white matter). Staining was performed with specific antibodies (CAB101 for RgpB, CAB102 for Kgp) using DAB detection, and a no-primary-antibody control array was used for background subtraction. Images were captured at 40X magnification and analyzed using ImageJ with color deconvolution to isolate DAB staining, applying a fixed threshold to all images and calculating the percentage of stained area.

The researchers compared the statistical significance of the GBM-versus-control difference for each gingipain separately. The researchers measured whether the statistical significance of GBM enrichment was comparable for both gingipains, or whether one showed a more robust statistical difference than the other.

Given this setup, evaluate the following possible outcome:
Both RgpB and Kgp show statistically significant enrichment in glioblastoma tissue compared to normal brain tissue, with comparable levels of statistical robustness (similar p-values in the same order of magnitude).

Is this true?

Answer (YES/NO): NO